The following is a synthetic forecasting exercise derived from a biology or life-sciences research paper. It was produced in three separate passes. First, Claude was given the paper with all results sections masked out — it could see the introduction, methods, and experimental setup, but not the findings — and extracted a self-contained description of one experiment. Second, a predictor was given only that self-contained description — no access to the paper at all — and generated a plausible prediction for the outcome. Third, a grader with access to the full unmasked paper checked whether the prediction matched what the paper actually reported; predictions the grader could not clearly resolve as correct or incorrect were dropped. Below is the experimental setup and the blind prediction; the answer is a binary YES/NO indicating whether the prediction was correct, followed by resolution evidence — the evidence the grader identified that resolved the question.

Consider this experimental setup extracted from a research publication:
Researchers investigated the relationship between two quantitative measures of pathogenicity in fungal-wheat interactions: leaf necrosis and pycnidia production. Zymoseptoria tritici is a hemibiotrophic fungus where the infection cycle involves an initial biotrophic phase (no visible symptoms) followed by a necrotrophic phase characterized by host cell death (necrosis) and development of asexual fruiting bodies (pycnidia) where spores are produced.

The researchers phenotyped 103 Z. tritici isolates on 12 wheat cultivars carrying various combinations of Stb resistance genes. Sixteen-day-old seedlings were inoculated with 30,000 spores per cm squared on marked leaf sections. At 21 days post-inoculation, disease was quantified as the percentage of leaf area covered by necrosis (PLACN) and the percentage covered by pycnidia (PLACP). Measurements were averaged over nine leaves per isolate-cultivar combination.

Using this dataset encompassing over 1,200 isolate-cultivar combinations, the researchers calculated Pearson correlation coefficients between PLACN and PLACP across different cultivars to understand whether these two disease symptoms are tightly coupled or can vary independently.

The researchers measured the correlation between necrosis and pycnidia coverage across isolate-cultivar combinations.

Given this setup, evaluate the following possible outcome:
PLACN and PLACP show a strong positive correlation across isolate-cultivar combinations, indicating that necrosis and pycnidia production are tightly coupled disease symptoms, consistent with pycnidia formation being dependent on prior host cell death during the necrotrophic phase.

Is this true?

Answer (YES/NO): NO